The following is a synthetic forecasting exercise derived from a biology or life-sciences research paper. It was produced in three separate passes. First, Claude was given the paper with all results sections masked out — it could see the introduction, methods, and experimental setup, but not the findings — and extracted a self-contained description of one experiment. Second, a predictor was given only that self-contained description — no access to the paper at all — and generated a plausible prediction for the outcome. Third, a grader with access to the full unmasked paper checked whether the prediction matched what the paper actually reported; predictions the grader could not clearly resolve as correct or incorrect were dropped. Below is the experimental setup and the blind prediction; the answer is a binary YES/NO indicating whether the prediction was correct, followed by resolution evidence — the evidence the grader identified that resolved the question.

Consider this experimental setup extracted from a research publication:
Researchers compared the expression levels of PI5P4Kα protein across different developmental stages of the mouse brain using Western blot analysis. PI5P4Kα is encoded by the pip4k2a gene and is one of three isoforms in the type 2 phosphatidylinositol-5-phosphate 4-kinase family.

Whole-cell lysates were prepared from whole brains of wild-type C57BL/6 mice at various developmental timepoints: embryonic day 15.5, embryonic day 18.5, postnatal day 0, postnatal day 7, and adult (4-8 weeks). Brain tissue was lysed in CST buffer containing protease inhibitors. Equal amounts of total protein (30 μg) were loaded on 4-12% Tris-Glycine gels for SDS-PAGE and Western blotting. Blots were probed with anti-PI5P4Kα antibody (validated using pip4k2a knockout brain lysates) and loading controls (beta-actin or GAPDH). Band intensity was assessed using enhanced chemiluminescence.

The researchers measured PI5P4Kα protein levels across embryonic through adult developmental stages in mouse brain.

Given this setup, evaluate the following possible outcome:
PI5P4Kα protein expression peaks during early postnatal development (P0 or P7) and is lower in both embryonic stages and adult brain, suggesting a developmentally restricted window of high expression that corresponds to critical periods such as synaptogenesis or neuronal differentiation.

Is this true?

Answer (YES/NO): NO